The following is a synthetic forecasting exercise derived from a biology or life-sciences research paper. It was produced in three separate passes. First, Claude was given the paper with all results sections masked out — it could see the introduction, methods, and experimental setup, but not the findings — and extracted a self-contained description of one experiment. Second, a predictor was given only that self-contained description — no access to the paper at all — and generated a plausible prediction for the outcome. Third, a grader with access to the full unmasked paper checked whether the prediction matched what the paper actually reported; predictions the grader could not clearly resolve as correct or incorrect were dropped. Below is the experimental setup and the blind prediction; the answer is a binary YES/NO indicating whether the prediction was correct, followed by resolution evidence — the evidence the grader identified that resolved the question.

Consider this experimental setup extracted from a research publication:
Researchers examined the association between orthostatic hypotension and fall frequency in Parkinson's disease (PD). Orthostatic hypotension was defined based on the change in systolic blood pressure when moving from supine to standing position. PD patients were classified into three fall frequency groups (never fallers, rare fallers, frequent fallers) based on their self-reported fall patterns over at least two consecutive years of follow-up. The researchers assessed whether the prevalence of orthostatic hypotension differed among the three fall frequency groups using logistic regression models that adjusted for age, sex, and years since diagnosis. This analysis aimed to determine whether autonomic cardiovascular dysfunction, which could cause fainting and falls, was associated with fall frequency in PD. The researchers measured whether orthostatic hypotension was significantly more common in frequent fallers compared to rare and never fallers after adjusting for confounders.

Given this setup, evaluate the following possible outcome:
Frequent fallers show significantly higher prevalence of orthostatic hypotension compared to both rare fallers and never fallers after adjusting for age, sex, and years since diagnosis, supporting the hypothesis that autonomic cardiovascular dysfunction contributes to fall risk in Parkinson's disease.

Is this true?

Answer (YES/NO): NO